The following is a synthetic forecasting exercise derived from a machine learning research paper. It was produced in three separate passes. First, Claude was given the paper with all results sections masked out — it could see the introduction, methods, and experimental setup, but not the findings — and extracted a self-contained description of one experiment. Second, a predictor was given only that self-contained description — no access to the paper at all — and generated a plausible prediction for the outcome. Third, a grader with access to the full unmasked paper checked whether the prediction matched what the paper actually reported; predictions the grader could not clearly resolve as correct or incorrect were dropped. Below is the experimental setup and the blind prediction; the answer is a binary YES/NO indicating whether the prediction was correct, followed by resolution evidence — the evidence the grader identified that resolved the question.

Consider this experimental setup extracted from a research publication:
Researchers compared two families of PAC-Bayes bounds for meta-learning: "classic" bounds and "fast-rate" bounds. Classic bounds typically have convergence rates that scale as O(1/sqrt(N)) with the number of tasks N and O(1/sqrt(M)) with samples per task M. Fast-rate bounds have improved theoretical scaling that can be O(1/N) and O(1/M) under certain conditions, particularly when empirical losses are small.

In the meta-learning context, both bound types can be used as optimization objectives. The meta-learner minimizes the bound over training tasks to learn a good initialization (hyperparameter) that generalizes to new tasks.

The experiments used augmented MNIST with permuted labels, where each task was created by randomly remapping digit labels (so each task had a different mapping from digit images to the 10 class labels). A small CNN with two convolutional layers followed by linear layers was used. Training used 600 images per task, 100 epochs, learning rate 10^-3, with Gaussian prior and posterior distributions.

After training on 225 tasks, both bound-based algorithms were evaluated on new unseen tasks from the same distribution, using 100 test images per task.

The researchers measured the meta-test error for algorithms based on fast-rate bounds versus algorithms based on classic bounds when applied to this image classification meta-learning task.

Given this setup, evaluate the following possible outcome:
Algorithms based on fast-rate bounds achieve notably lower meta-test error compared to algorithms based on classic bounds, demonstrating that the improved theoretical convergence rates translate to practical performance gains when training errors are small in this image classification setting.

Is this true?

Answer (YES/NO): NO